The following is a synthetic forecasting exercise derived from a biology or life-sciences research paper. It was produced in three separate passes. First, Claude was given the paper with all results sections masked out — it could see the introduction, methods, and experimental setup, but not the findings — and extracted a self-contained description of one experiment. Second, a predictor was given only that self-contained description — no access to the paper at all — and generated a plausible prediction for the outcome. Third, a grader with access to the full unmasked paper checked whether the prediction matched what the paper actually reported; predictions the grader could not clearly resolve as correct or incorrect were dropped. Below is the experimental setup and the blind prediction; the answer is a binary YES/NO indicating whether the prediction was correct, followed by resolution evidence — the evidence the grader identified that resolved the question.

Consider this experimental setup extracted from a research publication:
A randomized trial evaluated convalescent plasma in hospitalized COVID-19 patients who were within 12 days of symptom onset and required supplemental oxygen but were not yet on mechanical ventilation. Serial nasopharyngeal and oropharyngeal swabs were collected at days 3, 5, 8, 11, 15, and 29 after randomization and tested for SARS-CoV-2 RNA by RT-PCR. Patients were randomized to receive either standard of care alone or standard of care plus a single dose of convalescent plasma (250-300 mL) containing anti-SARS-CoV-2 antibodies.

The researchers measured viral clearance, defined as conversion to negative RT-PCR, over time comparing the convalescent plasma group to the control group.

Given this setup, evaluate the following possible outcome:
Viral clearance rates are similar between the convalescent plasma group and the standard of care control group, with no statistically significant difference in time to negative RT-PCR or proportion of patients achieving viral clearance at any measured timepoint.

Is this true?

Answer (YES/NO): YES